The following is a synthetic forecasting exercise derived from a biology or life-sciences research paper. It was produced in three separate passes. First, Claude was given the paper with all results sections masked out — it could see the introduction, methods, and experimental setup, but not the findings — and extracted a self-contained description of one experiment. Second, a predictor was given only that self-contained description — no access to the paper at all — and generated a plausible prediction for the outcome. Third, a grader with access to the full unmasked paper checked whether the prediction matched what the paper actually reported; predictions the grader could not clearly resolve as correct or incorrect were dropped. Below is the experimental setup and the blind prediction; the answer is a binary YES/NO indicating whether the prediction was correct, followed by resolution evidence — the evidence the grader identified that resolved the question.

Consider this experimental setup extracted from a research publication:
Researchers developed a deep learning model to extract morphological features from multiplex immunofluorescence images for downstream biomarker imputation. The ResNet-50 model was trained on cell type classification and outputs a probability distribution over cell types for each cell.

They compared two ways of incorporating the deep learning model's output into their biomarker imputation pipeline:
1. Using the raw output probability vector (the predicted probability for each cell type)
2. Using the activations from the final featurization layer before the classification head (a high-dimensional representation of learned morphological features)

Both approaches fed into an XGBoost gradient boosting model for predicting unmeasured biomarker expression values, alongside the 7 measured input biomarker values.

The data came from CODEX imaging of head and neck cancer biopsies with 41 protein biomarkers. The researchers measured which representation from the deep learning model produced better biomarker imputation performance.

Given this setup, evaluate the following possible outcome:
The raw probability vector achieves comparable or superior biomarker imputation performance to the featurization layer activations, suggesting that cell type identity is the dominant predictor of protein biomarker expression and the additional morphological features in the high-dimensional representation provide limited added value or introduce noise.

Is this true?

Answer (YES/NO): YES